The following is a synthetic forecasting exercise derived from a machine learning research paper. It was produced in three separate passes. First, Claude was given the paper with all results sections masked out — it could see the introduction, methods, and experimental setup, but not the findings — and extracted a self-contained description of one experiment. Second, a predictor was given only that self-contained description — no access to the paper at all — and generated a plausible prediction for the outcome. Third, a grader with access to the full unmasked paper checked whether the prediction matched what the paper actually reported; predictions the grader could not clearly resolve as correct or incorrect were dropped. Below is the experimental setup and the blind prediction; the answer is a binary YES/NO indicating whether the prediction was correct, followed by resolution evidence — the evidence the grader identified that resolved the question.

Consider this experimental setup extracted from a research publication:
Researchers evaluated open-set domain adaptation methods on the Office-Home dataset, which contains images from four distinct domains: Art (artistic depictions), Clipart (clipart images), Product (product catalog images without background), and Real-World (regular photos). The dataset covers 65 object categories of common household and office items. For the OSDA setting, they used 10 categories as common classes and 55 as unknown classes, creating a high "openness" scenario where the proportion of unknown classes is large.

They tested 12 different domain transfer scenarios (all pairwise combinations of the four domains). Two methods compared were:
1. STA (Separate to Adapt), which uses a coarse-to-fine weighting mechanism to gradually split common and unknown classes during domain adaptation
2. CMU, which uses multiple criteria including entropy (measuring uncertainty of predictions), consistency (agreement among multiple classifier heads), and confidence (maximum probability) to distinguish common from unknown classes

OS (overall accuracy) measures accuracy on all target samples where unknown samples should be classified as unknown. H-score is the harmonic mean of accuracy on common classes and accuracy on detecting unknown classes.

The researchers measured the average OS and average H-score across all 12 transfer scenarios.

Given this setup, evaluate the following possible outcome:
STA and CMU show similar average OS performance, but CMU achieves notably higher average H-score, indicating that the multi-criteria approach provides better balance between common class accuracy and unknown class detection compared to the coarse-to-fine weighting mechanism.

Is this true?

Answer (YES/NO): NO